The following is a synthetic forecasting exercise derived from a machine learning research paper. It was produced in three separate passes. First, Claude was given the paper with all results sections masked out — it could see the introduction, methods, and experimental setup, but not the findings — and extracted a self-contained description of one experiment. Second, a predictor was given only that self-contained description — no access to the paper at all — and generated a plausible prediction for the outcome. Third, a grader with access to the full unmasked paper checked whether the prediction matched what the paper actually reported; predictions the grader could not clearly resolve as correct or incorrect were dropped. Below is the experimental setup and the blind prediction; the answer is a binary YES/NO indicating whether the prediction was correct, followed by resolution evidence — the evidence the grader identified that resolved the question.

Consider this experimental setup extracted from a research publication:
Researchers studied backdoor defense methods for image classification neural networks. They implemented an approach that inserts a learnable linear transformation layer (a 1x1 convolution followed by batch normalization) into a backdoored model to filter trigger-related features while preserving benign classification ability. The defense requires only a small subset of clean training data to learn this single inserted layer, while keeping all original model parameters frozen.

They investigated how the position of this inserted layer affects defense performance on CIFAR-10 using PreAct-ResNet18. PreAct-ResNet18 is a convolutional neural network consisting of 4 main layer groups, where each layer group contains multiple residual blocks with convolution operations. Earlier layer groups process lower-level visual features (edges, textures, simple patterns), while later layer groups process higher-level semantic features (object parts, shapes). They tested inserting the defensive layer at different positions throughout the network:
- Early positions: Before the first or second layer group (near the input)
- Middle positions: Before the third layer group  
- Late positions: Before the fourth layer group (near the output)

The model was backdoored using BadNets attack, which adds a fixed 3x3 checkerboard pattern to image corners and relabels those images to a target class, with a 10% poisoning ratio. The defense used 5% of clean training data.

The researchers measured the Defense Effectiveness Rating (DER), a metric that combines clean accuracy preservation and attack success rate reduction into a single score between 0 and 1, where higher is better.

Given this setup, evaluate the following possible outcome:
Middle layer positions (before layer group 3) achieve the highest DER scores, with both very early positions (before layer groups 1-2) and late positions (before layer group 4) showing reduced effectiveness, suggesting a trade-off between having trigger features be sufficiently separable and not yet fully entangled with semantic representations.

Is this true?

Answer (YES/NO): NO